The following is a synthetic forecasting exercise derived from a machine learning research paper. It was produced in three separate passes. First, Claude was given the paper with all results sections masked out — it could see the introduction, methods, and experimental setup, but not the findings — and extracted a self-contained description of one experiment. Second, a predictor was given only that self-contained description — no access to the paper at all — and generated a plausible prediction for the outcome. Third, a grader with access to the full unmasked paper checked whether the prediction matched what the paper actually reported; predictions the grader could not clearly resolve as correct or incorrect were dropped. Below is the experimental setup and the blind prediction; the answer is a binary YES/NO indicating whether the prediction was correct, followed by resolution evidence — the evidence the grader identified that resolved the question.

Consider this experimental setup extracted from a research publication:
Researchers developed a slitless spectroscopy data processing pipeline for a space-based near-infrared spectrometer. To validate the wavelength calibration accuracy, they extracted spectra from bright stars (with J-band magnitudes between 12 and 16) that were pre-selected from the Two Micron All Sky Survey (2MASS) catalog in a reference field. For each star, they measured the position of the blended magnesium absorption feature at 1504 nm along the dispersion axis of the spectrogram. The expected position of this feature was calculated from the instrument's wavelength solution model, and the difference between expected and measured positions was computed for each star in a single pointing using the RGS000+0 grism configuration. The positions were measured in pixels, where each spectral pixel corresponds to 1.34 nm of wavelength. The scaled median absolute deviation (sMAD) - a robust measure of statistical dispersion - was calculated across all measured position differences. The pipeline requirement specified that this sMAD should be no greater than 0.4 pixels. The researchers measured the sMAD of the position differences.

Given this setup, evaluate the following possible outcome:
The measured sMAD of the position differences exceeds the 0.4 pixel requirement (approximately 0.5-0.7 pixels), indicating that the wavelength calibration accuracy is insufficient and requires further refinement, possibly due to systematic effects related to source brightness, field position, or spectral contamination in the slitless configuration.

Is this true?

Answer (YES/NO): YES